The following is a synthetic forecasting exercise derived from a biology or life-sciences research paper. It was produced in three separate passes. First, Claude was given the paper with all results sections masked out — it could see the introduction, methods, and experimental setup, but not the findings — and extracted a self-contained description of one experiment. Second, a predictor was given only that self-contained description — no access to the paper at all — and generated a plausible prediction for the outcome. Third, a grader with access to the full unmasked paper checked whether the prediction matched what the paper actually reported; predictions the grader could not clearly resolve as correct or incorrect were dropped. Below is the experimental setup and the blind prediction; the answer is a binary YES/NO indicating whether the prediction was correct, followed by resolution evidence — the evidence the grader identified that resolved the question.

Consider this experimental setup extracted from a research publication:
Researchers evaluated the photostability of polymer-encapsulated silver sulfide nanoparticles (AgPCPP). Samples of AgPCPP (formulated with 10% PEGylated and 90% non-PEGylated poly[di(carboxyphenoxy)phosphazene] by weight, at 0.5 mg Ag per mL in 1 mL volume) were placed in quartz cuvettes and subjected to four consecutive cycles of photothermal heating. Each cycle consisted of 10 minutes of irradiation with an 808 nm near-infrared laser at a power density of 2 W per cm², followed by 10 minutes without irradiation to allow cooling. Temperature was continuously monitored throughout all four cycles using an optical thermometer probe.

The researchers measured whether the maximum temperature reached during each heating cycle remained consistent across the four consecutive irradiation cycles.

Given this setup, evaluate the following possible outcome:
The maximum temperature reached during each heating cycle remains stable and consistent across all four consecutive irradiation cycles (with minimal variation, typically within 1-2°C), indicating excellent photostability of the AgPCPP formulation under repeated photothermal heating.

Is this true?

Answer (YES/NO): YES